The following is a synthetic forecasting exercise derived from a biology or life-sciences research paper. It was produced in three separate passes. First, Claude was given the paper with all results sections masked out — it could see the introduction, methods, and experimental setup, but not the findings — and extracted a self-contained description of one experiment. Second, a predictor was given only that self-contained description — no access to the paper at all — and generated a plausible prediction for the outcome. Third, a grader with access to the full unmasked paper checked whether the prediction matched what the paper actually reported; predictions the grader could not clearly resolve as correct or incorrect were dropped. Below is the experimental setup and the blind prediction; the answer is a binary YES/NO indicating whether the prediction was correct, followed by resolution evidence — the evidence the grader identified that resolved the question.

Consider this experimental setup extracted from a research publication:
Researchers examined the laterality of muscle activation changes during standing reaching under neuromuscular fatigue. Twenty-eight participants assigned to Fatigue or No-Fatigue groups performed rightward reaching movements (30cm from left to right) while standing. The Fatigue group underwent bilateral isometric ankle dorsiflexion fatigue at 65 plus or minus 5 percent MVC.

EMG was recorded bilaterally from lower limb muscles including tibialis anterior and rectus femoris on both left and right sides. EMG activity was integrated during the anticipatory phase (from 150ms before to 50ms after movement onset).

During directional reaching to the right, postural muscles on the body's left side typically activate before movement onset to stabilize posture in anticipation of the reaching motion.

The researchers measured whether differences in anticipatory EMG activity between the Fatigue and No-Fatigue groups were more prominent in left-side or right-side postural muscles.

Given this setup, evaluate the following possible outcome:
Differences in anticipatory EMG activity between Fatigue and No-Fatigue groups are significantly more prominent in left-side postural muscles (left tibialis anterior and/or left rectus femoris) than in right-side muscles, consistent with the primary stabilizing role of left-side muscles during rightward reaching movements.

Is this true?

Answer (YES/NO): YES